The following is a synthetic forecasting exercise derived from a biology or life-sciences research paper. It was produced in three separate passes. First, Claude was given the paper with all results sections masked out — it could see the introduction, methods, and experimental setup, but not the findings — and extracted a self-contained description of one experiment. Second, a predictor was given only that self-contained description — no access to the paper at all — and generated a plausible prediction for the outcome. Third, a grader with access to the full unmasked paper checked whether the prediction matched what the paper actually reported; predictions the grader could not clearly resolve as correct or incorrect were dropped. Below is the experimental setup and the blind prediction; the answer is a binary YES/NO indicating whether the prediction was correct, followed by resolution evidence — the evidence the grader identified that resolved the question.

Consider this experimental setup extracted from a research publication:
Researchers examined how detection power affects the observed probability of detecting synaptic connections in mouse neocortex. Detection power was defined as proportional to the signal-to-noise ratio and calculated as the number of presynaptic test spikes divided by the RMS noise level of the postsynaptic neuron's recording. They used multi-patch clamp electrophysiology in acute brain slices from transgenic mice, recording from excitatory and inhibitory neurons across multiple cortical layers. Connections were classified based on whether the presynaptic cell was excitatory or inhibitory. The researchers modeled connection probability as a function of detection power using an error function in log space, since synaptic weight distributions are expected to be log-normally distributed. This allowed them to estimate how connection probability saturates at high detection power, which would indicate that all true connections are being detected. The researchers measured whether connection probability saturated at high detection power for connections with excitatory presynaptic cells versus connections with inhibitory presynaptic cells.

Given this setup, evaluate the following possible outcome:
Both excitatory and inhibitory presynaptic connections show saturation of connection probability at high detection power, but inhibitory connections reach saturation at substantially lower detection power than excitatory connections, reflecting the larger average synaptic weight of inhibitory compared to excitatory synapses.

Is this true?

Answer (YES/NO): NO